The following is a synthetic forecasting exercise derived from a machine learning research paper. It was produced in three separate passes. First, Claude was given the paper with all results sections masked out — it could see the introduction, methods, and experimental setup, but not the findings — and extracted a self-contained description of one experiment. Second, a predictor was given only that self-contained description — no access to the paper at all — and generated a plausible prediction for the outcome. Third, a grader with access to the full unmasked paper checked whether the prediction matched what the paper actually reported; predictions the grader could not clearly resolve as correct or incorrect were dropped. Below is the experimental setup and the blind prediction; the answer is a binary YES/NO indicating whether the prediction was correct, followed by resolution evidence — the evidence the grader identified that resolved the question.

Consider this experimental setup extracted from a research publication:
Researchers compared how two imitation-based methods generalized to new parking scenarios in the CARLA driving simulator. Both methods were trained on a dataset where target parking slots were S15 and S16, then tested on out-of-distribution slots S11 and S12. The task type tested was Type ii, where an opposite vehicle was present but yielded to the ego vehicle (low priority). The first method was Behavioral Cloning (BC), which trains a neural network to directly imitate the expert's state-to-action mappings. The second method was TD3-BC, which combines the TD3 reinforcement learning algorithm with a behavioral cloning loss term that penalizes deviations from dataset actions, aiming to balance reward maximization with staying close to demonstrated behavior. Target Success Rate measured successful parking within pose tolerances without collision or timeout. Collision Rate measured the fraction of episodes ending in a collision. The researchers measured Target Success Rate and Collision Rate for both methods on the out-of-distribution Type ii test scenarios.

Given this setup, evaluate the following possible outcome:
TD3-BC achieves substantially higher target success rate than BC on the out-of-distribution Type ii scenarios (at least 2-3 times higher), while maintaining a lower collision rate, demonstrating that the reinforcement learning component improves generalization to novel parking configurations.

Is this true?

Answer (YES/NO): YES